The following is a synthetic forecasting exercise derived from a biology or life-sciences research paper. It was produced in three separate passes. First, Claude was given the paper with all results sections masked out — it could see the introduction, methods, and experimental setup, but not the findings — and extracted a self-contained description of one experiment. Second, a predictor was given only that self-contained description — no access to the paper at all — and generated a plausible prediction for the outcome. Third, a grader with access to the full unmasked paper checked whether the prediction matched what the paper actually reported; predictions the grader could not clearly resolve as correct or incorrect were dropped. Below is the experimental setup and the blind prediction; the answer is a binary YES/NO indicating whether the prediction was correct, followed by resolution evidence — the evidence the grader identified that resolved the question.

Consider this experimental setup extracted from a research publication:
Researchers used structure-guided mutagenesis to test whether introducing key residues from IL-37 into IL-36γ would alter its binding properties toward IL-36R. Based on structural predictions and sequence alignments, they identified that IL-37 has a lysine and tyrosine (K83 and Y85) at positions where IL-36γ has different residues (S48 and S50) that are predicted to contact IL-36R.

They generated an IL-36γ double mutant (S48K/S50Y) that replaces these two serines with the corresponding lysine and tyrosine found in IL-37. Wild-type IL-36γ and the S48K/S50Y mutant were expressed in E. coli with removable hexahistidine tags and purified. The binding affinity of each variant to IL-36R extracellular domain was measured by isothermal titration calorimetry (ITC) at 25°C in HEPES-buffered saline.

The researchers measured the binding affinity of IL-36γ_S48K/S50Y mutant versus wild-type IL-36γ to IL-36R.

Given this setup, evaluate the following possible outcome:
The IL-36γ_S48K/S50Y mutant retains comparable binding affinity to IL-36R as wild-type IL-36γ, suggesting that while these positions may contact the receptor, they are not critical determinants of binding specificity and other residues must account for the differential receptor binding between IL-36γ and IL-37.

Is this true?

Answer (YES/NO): NO